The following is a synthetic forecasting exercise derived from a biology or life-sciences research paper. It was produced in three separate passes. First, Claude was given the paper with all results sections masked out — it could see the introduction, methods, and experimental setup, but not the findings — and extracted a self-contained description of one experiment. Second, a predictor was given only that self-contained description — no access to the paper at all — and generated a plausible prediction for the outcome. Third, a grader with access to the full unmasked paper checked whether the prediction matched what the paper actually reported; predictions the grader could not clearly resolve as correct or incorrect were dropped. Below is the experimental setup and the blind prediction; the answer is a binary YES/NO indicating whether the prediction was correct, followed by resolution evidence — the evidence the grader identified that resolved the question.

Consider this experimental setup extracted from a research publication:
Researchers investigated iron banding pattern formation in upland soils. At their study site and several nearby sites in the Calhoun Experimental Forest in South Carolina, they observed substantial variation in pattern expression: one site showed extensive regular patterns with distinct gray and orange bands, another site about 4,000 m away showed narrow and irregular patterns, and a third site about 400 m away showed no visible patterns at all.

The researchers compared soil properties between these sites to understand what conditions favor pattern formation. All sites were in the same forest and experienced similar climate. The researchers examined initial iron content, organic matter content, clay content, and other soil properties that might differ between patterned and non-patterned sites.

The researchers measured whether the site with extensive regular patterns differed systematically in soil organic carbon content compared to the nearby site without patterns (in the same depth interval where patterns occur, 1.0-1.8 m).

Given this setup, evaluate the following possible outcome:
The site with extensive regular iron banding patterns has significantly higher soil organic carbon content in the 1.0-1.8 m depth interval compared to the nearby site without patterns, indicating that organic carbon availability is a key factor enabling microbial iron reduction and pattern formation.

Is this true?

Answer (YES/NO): NO